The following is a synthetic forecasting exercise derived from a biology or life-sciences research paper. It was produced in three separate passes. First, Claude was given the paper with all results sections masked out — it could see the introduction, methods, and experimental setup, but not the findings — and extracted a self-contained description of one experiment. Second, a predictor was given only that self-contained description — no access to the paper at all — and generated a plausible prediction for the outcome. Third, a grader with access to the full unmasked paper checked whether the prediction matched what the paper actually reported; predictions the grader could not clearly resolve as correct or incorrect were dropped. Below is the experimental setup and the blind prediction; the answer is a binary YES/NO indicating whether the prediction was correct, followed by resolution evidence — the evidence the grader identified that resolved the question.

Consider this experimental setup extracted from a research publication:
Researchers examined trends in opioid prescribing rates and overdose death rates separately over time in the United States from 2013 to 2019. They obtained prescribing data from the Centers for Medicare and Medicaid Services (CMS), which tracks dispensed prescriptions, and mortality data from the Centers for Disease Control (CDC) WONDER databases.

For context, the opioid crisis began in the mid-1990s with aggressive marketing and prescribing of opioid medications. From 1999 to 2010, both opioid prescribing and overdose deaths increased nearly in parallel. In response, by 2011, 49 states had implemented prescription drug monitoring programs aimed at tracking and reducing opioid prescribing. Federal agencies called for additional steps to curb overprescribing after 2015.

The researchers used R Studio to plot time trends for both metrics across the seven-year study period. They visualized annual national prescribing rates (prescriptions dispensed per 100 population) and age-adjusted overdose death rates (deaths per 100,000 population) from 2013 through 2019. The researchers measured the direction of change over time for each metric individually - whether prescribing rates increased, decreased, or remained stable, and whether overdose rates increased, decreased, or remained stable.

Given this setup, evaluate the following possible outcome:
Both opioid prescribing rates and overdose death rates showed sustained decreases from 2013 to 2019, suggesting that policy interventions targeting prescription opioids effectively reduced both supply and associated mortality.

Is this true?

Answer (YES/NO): NO